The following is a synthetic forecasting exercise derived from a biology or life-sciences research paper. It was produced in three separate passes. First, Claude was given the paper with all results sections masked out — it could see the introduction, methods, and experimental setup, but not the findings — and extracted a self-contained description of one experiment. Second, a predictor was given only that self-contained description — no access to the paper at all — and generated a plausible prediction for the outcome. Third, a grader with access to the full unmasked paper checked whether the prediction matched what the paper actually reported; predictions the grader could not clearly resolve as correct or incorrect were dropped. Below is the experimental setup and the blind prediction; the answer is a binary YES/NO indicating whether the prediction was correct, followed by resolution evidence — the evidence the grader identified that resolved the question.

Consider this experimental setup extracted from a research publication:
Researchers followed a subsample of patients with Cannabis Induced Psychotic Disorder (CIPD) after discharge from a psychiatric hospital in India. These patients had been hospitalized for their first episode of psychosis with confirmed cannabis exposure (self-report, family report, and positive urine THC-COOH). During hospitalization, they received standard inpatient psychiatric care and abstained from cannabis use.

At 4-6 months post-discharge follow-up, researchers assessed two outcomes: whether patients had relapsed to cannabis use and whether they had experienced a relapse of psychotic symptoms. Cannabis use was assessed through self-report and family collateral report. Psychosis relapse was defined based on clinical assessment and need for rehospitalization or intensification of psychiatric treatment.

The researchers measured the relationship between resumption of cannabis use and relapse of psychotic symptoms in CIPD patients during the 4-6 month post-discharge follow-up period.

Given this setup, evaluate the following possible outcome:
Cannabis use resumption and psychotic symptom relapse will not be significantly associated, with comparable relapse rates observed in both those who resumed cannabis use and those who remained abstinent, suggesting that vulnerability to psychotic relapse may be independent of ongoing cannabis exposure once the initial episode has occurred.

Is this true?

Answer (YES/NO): NO